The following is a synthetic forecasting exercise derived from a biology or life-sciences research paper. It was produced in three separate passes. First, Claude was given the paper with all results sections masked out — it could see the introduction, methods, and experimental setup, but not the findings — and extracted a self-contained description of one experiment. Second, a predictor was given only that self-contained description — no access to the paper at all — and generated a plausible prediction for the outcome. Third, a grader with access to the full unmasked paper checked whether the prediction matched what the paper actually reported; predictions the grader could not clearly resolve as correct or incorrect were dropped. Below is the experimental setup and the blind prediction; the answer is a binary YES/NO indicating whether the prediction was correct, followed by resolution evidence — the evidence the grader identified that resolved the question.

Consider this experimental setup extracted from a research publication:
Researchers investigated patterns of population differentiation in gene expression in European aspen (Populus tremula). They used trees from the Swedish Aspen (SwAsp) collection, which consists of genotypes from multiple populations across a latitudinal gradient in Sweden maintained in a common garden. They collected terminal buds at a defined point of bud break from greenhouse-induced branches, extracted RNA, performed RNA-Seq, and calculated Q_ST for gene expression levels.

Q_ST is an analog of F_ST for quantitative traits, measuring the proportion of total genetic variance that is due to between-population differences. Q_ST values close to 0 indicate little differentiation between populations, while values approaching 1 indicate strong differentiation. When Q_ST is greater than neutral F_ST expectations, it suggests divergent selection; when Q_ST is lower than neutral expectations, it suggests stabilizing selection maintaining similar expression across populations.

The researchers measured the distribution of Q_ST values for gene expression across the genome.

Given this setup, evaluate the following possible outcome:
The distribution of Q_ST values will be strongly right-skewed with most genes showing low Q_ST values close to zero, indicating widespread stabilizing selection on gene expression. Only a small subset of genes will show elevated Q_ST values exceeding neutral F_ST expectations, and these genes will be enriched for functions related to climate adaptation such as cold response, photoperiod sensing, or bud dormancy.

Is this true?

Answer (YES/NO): NO